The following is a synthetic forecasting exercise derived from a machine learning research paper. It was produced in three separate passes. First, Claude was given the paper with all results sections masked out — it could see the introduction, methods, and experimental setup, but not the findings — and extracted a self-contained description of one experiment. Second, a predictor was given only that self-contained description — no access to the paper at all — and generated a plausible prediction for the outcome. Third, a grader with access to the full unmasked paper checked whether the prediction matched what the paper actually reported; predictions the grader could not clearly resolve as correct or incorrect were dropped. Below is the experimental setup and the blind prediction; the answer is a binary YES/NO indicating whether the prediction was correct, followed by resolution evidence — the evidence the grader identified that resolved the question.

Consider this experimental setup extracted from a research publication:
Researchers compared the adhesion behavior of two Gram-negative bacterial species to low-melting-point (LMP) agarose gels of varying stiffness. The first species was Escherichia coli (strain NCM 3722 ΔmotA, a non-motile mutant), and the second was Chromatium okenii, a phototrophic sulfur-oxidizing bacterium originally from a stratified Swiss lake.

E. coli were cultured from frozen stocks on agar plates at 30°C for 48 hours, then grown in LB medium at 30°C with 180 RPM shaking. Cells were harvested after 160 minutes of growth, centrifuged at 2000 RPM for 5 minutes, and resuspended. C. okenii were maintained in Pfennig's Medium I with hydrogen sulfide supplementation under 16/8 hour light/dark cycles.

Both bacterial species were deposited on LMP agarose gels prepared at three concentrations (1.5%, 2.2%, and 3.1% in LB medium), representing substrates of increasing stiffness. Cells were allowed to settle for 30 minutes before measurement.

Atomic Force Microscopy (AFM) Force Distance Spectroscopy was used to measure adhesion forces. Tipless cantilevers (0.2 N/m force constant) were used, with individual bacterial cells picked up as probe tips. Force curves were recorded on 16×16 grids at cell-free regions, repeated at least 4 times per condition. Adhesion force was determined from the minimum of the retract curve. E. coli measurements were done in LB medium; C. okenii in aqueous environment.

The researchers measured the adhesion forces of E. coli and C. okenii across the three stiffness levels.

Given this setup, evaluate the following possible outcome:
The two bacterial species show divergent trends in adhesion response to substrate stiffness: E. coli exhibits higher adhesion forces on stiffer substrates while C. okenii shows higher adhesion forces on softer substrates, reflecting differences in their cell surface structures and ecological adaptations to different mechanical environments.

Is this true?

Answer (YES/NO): NO